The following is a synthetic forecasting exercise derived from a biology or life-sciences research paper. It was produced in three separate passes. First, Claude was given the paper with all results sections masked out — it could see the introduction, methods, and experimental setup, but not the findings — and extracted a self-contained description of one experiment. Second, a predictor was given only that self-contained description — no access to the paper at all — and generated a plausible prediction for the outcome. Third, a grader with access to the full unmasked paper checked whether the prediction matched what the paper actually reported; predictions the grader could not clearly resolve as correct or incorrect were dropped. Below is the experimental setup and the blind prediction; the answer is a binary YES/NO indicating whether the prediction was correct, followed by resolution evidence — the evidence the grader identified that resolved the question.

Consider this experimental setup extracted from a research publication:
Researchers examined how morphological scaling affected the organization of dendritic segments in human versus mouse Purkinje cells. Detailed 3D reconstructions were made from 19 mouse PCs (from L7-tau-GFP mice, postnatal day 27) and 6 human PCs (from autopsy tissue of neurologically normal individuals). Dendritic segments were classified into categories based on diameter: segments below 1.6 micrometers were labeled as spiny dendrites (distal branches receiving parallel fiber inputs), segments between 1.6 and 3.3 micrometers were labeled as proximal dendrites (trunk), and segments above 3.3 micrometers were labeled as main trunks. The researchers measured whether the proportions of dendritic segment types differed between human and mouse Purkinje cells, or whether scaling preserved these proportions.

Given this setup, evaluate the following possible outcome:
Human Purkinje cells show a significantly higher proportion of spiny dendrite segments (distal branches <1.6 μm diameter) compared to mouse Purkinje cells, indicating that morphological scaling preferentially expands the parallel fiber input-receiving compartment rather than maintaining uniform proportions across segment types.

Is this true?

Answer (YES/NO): NO